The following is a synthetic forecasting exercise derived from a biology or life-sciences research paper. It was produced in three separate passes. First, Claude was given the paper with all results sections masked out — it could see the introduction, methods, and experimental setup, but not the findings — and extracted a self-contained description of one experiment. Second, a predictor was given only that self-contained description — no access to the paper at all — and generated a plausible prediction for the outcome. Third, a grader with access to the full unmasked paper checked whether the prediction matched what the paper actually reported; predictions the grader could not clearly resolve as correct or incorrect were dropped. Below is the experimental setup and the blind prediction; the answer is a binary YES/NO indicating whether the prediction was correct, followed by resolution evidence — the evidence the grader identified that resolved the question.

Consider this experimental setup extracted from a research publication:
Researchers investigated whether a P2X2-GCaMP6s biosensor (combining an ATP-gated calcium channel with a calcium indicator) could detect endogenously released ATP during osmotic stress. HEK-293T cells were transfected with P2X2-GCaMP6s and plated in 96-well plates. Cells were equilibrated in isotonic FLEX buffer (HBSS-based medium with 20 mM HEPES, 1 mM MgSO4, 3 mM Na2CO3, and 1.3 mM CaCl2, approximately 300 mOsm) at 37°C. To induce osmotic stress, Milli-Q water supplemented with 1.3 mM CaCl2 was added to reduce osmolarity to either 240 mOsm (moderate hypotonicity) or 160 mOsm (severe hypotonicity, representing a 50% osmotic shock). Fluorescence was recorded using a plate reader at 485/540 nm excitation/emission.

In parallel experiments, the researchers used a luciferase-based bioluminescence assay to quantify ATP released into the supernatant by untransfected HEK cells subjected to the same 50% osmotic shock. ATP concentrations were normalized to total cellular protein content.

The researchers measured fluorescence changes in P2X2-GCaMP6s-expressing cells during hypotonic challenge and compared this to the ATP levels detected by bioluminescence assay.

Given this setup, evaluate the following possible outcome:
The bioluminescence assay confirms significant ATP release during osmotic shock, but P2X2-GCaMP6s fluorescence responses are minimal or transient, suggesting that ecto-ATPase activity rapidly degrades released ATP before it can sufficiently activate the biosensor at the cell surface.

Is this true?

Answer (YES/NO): NO